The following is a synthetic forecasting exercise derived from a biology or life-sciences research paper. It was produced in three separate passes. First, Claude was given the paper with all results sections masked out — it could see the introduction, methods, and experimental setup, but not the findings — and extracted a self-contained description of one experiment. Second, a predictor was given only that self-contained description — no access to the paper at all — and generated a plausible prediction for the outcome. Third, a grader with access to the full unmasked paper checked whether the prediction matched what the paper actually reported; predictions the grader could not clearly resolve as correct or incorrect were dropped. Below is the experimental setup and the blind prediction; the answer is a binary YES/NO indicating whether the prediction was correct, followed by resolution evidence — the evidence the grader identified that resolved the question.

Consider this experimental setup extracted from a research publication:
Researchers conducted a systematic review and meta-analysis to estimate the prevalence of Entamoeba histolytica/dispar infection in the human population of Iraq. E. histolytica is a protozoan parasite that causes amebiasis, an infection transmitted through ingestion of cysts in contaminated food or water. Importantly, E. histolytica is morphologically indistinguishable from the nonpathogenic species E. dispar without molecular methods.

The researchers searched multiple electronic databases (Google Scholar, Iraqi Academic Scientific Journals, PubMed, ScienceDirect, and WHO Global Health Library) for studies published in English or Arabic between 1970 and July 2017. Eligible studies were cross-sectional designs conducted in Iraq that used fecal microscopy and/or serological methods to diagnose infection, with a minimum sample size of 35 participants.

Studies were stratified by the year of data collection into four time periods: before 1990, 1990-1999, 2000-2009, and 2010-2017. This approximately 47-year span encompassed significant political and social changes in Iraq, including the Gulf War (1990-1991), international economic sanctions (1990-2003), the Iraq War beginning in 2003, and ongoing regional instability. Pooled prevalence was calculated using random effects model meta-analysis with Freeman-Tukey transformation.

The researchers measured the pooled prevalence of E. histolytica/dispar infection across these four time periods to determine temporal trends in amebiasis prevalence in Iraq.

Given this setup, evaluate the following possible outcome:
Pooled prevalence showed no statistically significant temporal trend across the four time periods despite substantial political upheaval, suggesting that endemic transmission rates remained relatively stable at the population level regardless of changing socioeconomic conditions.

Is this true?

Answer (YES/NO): NO